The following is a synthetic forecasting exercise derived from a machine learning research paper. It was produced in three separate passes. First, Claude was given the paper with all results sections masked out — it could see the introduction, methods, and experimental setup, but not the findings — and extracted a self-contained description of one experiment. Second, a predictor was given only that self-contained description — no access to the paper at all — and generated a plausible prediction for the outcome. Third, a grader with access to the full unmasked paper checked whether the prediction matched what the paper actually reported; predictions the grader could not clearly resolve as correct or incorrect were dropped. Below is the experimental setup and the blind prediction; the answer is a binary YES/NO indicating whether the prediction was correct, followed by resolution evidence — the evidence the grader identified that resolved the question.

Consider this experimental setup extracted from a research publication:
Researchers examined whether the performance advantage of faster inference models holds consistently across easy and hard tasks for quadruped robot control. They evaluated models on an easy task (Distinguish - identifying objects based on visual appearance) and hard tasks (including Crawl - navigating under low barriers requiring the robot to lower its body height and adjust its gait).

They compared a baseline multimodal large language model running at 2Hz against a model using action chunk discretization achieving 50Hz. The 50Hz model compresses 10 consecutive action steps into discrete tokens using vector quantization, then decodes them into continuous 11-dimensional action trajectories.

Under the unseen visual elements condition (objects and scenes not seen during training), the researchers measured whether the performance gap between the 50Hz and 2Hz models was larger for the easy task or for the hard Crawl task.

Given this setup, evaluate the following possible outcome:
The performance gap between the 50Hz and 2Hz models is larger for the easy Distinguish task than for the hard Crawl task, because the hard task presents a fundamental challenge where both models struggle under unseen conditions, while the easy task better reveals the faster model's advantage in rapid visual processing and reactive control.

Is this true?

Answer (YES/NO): NO